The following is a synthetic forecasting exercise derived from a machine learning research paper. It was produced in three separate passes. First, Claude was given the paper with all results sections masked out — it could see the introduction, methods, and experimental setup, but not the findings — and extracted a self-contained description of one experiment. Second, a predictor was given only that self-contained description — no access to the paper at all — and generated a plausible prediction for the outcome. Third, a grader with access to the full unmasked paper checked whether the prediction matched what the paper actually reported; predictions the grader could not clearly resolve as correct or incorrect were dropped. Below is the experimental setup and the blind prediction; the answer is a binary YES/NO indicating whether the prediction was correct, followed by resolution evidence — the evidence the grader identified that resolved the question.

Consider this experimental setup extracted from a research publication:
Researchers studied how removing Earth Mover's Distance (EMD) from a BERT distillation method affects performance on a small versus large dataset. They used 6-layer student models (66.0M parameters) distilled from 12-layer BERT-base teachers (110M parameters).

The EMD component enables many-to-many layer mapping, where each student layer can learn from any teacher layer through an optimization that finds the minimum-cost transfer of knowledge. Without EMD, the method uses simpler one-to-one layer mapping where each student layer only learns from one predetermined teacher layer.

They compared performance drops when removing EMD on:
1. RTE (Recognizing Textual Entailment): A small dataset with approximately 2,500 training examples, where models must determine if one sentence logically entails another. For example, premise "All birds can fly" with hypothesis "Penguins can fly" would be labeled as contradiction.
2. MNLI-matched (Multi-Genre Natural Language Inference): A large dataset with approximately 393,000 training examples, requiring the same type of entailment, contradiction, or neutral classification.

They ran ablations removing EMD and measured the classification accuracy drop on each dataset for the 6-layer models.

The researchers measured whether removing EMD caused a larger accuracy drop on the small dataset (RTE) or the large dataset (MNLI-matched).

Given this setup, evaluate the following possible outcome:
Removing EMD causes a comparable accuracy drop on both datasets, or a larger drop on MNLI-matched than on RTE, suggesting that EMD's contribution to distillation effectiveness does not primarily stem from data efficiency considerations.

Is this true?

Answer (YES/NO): NO